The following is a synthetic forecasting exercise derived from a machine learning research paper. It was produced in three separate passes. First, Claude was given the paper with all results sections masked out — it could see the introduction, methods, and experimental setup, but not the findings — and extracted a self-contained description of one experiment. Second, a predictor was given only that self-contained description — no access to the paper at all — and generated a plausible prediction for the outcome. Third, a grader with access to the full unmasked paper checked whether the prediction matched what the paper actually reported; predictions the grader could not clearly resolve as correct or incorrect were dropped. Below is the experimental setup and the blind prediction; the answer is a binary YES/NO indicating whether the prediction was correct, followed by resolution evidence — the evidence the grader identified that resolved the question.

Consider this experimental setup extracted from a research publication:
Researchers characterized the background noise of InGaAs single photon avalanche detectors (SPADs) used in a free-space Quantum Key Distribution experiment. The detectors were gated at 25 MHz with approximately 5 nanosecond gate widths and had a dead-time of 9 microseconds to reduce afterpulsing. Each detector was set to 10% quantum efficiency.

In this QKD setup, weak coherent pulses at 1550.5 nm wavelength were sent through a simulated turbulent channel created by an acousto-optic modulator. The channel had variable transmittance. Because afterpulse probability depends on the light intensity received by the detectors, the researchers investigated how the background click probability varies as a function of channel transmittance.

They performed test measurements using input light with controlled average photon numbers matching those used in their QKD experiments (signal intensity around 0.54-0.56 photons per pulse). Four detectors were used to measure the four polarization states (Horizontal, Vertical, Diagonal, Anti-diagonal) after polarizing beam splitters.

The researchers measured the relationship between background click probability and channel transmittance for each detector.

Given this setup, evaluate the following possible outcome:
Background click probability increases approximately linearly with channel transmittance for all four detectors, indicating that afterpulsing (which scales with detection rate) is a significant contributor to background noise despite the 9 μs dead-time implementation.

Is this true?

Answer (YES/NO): YES